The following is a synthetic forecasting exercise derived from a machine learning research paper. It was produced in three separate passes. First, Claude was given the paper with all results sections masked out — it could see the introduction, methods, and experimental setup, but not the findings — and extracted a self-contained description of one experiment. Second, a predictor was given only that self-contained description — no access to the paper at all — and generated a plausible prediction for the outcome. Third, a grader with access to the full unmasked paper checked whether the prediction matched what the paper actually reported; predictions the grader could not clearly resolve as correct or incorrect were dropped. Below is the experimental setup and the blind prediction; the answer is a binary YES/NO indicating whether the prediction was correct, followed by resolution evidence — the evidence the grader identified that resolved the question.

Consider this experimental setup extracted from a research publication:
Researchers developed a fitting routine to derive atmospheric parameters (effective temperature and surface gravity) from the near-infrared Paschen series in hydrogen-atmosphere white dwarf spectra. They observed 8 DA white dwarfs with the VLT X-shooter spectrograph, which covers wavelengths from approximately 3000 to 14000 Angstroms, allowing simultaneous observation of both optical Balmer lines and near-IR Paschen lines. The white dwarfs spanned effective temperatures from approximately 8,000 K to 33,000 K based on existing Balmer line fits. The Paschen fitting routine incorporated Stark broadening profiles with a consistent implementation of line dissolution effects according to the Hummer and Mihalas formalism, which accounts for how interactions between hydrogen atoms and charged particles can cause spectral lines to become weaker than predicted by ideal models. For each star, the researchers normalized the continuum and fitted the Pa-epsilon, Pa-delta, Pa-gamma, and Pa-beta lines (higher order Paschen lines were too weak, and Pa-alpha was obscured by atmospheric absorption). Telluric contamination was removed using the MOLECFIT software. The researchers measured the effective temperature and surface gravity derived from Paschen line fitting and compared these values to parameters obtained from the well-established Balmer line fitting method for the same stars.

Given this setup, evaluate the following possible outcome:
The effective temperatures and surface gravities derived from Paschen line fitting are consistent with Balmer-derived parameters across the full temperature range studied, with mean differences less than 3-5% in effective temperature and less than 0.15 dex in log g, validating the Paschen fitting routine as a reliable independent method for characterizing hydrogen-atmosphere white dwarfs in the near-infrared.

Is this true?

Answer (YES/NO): NO